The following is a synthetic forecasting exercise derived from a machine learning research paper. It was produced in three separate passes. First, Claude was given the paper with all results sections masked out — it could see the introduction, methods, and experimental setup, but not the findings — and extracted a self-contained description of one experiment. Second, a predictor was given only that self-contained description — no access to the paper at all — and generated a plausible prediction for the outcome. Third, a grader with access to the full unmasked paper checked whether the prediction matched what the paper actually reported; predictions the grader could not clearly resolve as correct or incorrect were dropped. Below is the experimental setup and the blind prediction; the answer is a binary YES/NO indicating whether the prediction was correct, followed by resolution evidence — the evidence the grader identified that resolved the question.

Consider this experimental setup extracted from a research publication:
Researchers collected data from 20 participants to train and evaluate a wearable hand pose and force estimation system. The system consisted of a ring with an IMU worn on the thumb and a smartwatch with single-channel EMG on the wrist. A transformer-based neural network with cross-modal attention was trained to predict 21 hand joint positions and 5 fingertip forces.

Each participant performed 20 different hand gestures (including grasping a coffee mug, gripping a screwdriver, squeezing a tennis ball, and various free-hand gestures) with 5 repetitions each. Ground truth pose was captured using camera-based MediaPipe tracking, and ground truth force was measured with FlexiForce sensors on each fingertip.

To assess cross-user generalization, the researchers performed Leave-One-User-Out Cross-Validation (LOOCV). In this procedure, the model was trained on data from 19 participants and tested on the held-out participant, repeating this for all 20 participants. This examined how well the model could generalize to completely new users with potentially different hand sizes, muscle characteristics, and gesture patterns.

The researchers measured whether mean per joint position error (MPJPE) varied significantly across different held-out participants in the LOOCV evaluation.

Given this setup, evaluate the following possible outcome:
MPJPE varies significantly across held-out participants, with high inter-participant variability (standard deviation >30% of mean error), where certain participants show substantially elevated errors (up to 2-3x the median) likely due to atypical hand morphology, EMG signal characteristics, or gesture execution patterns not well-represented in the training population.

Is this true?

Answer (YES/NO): NO